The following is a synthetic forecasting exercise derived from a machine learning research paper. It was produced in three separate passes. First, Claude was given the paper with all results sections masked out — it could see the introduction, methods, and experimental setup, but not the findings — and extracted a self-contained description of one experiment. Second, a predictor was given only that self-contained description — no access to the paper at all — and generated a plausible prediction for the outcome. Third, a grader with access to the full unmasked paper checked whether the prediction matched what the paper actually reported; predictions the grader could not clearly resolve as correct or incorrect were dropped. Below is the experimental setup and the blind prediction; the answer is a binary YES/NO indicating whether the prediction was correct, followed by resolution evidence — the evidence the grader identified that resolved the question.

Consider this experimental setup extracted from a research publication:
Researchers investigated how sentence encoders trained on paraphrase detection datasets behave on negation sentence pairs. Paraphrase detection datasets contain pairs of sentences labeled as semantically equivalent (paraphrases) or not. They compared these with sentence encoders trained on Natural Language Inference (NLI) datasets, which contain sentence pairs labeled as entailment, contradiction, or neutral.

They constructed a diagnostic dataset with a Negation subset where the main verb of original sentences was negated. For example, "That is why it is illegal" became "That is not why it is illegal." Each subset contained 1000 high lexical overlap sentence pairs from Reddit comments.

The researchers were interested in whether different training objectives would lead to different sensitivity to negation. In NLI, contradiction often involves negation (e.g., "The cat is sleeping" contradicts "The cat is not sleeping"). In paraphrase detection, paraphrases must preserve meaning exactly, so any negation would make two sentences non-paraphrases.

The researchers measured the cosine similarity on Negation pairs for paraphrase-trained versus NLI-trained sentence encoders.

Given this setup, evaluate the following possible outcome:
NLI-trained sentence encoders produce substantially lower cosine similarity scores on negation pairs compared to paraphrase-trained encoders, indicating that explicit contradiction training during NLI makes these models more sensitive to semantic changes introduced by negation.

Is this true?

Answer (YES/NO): NO